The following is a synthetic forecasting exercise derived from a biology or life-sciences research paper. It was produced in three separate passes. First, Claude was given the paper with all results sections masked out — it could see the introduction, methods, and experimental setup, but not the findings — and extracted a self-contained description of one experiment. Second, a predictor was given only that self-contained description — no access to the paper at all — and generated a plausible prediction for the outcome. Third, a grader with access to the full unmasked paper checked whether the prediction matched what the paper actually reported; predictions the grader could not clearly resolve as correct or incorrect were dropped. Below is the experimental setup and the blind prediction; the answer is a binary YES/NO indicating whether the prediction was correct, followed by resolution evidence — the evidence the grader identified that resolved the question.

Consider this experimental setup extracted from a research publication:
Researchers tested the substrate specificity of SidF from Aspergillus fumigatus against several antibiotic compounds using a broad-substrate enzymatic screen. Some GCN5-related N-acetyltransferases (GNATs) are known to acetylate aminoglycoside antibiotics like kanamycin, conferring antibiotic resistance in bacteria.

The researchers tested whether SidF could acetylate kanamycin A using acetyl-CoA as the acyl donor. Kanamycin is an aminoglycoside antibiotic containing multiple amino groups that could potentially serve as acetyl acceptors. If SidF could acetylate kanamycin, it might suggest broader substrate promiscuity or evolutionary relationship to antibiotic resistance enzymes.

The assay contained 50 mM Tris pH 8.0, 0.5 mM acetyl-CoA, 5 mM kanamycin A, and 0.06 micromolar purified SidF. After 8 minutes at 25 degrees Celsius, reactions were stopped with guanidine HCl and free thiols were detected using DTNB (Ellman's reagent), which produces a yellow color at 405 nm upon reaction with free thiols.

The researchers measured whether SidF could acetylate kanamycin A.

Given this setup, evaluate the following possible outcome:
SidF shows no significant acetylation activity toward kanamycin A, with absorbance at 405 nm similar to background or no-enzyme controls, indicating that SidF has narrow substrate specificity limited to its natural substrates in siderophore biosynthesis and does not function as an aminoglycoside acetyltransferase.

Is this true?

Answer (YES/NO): YES